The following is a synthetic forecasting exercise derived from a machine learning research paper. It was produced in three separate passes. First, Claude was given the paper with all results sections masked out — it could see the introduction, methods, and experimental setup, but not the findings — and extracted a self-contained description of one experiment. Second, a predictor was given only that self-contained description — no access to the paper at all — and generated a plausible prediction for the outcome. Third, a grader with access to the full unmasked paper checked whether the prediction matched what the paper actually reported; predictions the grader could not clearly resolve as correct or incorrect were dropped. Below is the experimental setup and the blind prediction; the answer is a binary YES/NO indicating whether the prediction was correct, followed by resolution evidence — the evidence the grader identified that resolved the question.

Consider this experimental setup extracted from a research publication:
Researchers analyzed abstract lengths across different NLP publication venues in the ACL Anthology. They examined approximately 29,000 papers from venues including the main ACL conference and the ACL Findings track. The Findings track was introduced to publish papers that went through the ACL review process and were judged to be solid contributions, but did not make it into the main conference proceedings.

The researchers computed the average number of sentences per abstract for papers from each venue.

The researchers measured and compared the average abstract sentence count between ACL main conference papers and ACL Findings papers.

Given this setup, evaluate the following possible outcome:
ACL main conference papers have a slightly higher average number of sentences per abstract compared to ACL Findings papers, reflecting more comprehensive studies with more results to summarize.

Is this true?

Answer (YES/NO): NO